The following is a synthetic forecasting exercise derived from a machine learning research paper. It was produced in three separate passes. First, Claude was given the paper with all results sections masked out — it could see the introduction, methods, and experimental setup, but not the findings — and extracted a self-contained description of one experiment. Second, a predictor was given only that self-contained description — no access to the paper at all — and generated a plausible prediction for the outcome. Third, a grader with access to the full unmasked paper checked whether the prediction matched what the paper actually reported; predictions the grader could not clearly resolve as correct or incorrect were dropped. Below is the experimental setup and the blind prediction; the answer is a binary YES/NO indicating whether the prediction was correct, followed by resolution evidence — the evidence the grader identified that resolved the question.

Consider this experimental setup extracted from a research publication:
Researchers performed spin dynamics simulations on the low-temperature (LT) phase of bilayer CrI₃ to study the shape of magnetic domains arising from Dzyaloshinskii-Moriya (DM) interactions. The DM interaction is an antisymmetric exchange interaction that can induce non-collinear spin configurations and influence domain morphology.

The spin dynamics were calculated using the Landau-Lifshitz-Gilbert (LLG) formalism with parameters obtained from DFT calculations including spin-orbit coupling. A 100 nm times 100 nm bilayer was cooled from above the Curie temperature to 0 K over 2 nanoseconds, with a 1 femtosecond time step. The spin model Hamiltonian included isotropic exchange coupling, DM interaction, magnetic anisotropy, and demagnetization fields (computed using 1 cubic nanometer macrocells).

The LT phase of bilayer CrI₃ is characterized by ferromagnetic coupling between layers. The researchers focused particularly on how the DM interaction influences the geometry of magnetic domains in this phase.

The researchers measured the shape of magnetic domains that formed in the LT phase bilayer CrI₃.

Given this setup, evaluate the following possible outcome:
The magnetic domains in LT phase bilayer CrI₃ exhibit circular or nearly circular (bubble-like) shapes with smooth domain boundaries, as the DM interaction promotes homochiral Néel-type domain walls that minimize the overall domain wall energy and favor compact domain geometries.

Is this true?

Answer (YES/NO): NO